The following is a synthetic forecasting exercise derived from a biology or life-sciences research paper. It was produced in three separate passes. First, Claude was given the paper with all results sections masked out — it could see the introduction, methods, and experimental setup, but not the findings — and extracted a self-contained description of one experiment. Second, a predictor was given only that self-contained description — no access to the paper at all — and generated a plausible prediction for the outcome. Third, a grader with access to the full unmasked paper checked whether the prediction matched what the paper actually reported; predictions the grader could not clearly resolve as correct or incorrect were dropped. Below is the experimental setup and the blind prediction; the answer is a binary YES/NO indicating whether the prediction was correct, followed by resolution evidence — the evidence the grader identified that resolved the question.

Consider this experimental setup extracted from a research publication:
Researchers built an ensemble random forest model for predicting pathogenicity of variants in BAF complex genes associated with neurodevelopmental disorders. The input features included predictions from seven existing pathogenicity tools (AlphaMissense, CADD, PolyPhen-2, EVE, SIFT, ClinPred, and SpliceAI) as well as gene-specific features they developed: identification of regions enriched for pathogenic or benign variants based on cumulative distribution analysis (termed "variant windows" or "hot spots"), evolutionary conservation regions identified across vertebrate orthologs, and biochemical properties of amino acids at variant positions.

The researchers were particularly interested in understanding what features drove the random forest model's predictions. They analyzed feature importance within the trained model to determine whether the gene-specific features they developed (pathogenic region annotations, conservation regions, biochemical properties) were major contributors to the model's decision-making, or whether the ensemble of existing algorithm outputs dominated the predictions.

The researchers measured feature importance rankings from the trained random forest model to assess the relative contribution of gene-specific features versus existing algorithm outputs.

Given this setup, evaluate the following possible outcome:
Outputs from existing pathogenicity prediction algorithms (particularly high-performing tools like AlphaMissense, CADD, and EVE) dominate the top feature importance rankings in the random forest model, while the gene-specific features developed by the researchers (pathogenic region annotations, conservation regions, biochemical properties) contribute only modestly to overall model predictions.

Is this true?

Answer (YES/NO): NO